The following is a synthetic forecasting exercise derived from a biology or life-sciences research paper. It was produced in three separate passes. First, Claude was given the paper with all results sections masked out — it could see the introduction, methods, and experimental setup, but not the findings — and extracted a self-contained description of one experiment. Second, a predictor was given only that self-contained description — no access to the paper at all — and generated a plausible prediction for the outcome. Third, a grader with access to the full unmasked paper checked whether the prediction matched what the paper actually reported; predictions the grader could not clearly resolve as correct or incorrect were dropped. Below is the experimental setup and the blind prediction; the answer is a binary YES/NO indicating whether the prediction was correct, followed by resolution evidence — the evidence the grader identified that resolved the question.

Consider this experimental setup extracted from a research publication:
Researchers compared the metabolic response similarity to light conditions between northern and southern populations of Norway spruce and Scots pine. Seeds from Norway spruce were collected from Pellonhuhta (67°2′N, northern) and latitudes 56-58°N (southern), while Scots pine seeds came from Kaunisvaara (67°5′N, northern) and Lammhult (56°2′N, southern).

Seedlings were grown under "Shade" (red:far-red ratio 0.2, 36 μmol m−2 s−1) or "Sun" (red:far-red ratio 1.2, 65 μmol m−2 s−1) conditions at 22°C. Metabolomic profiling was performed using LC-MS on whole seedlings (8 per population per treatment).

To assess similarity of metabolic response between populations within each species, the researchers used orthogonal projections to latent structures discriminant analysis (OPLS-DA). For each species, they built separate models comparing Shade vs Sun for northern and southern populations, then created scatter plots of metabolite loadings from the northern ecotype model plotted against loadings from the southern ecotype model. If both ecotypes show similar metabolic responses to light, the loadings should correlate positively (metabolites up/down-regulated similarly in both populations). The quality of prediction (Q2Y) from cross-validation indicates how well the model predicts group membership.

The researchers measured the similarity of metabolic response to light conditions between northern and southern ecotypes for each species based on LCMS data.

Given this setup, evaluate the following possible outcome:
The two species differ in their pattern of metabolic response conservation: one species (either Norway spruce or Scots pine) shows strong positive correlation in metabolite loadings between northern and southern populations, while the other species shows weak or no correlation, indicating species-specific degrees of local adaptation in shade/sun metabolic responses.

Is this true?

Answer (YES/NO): YES